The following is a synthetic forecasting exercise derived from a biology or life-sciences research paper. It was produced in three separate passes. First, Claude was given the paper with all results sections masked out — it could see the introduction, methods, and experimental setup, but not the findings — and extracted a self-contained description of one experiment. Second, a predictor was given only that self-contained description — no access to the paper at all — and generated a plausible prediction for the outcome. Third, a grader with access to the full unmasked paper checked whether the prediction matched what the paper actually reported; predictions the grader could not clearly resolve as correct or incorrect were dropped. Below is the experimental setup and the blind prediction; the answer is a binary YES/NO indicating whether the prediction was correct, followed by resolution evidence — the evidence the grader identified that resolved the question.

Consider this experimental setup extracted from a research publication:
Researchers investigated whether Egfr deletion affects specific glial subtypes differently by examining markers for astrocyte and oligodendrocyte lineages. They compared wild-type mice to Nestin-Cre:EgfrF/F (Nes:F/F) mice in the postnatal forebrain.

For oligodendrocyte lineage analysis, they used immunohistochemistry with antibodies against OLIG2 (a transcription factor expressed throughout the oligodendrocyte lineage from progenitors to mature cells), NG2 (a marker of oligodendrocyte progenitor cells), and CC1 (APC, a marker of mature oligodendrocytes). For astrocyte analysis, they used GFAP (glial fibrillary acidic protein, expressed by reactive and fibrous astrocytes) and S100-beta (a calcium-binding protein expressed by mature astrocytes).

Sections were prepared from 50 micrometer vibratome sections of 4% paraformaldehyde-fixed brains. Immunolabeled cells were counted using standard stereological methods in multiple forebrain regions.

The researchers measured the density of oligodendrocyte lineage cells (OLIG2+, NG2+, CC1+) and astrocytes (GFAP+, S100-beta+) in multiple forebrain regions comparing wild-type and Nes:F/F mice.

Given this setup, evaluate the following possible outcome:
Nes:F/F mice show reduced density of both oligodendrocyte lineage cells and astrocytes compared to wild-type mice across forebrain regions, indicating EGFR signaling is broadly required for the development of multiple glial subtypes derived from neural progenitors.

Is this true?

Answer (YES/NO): NO